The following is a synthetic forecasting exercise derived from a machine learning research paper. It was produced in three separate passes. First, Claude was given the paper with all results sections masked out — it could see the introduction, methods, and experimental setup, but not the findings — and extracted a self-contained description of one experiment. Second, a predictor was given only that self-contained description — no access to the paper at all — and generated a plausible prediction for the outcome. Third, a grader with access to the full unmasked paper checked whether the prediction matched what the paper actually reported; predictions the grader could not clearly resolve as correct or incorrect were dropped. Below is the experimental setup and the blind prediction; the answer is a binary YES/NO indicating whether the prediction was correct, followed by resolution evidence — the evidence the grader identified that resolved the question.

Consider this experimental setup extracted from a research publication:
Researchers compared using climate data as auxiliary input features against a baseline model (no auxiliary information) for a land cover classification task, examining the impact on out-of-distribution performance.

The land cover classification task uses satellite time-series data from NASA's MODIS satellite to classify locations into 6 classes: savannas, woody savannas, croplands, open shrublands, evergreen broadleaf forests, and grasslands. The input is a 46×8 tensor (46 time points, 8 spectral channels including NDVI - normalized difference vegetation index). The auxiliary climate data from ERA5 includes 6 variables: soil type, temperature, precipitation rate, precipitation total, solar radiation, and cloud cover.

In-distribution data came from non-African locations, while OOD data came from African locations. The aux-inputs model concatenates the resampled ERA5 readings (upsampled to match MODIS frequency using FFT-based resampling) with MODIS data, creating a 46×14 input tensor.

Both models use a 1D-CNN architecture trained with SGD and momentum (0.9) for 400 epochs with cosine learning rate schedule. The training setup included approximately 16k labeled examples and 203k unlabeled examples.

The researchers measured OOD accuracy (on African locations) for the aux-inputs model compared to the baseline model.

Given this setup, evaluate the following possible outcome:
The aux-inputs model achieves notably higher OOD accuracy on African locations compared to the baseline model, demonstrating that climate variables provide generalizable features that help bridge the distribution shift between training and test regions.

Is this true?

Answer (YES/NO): NO